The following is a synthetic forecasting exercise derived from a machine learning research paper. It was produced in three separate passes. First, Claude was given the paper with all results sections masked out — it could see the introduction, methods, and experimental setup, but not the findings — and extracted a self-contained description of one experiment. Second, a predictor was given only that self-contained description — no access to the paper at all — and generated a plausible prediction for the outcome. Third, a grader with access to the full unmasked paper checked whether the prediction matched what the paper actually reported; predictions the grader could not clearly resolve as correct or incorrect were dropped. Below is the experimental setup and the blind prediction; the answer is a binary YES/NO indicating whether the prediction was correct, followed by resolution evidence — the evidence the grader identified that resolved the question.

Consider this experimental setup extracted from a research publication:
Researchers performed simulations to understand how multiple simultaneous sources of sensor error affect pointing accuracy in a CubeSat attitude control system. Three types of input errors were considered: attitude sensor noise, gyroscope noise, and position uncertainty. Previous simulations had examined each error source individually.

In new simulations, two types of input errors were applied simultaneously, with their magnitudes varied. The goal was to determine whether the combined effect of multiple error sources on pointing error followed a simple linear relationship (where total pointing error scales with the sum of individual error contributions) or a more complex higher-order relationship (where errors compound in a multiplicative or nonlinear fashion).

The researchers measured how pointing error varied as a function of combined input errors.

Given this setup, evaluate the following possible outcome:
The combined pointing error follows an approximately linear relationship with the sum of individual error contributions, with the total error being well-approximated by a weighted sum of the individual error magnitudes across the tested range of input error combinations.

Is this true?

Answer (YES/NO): YES